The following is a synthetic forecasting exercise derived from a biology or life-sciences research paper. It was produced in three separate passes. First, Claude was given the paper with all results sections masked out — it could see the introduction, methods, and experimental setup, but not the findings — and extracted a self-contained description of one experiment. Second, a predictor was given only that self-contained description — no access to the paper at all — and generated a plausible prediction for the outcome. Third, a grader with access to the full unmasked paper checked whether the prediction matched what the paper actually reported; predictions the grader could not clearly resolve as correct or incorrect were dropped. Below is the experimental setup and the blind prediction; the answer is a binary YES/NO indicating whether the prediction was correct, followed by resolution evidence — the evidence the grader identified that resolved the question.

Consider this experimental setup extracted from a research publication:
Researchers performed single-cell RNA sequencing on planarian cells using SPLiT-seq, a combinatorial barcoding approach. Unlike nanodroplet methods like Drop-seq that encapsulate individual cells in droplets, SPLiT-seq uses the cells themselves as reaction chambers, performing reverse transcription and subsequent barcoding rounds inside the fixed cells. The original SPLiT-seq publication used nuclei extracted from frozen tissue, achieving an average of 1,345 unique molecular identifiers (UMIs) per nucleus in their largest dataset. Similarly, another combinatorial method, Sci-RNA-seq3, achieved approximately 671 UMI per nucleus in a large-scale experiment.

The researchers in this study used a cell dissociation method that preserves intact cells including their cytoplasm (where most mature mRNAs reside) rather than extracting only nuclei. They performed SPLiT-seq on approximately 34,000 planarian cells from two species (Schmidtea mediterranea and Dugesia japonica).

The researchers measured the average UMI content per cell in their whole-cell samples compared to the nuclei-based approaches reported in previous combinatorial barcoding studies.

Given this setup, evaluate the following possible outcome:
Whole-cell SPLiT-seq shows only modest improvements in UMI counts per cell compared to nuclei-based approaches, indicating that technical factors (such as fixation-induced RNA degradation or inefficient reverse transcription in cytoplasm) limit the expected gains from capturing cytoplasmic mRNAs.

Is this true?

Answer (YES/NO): NO